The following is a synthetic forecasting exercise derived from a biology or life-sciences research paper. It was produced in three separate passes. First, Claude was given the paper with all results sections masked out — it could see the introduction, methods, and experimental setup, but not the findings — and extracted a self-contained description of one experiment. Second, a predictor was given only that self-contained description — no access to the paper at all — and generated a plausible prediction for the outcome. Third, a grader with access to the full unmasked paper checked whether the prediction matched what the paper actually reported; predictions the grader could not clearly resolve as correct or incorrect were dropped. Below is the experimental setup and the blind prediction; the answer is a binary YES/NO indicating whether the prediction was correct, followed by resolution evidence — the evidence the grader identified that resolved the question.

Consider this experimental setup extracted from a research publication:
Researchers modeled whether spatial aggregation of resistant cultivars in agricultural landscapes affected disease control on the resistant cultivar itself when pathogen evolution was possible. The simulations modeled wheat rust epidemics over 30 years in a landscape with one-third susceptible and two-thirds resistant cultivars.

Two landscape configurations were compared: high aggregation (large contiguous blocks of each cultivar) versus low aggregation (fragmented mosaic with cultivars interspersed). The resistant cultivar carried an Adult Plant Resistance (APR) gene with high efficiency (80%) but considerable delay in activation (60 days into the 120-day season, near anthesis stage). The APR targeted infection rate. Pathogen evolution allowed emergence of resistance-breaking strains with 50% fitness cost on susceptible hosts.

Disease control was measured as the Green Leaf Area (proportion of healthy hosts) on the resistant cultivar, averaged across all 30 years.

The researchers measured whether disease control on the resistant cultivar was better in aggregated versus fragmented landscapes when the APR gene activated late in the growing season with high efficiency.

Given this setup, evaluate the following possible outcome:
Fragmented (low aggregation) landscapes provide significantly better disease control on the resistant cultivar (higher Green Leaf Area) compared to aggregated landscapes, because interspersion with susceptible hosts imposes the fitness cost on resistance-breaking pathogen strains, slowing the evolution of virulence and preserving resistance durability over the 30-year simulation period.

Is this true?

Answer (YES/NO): NO